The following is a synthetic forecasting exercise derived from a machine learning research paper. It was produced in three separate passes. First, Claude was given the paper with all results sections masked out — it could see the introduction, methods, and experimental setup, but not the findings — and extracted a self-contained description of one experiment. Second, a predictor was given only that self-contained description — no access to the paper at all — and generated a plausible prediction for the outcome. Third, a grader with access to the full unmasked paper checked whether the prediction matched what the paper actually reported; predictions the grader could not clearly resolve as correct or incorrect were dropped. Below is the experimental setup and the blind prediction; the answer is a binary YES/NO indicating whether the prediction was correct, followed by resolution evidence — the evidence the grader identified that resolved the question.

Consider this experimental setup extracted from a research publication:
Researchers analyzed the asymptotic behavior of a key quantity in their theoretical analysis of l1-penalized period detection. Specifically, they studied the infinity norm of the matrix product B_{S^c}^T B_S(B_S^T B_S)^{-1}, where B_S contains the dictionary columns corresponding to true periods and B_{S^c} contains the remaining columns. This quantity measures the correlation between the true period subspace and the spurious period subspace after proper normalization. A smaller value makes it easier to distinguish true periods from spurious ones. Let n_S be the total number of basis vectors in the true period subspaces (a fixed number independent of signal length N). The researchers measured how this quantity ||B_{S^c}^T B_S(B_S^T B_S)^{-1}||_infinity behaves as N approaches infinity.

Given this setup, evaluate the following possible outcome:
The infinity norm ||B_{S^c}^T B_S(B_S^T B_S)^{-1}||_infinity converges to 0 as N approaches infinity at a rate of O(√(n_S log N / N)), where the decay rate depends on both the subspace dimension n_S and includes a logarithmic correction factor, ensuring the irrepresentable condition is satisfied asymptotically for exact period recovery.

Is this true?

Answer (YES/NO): NO